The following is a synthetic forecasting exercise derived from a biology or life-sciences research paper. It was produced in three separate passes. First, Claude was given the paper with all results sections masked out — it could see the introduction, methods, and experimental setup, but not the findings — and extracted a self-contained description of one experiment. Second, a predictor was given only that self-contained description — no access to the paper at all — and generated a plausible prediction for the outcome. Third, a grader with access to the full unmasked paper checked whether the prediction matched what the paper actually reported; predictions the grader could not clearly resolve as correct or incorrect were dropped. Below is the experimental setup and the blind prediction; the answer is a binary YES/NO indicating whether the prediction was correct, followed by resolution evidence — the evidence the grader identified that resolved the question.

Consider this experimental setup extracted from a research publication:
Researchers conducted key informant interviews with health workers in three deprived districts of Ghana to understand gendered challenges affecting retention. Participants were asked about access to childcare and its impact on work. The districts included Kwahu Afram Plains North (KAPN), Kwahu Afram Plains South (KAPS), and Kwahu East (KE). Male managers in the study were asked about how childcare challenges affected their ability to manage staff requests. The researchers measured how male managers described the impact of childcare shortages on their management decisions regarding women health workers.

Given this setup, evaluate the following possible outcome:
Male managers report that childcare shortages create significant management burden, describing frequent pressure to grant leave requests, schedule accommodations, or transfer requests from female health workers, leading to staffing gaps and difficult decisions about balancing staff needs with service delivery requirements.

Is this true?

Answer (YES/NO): NO